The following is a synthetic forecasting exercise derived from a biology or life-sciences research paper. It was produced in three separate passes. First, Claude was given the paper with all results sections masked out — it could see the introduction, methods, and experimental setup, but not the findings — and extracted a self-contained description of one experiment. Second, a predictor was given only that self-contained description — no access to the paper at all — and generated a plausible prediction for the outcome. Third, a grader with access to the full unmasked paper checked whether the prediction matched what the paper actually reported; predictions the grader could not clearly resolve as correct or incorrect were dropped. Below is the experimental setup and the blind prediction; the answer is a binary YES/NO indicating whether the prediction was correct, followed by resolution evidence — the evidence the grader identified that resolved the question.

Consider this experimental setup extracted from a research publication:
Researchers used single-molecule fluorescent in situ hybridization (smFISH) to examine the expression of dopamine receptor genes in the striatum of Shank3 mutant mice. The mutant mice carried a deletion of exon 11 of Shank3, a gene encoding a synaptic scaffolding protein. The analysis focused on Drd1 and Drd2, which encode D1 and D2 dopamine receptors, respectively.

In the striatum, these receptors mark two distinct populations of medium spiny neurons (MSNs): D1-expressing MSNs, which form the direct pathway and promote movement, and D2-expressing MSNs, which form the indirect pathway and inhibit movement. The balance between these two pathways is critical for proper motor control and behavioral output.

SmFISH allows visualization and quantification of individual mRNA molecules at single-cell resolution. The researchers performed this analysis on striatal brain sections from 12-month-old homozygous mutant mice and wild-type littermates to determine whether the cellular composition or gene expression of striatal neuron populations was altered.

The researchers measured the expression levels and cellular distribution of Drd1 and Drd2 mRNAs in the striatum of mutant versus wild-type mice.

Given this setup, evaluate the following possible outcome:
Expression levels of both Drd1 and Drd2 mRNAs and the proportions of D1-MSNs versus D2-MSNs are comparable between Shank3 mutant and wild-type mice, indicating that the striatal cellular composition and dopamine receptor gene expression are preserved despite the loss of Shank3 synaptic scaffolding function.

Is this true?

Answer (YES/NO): YES